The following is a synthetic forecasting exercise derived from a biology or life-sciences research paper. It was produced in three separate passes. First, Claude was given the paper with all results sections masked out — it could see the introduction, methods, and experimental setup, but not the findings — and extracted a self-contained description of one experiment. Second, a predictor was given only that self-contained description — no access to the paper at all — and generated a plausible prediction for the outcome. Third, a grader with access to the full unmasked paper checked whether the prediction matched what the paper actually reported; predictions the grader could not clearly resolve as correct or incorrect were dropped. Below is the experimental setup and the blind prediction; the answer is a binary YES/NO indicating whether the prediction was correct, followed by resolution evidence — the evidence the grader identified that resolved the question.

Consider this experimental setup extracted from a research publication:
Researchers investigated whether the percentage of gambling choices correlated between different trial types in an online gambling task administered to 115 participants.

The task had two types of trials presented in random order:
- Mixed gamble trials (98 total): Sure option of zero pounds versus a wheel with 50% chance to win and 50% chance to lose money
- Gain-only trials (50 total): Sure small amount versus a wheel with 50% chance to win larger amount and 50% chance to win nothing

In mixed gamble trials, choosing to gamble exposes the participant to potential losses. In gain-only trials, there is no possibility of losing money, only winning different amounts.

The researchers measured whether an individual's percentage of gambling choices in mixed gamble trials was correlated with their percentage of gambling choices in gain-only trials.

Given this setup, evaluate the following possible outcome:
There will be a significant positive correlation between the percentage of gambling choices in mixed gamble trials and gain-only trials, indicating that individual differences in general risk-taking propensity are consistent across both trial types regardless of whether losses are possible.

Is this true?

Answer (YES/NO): NO